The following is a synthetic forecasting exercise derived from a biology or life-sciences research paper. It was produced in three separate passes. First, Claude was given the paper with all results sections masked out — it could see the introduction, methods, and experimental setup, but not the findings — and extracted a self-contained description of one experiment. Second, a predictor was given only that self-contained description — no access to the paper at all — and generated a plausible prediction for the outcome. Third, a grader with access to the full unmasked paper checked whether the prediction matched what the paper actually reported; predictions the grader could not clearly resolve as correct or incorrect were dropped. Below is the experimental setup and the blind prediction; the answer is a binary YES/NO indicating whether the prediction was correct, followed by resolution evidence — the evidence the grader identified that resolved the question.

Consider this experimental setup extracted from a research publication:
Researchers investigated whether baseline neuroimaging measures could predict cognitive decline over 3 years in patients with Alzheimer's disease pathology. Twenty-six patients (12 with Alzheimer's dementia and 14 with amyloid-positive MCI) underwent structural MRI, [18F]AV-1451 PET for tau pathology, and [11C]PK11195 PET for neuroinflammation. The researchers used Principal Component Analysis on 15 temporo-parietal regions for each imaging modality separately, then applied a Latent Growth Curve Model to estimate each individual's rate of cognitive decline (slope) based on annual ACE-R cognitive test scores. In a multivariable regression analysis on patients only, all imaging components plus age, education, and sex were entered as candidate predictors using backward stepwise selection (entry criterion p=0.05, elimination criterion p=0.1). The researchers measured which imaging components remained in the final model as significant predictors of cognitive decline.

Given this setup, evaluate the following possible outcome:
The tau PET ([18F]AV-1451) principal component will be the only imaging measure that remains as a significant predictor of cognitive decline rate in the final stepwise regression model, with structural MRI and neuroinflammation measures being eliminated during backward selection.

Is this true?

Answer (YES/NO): NO